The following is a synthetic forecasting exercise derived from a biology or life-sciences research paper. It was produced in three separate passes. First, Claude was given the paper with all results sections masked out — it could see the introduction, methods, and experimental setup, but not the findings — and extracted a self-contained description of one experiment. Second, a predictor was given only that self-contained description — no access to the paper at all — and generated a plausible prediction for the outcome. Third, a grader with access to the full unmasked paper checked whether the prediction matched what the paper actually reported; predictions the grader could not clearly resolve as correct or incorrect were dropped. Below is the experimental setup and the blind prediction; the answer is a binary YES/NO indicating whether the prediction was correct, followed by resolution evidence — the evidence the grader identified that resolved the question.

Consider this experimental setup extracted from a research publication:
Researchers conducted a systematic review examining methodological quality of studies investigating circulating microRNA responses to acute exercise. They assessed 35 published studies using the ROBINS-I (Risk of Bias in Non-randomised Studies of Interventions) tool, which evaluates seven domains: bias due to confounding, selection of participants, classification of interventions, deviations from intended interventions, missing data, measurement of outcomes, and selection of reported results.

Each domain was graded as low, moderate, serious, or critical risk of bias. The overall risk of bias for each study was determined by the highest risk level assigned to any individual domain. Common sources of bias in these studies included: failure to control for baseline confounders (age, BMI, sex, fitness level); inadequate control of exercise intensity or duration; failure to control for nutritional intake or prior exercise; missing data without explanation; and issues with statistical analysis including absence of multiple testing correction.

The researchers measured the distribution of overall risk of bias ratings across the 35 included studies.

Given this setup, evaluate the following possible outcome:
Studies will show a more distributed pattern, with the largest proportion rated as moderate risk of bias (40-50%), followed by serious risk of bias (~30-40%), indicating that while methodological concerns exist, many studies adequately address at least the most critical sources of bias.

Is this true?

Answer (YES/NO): NO